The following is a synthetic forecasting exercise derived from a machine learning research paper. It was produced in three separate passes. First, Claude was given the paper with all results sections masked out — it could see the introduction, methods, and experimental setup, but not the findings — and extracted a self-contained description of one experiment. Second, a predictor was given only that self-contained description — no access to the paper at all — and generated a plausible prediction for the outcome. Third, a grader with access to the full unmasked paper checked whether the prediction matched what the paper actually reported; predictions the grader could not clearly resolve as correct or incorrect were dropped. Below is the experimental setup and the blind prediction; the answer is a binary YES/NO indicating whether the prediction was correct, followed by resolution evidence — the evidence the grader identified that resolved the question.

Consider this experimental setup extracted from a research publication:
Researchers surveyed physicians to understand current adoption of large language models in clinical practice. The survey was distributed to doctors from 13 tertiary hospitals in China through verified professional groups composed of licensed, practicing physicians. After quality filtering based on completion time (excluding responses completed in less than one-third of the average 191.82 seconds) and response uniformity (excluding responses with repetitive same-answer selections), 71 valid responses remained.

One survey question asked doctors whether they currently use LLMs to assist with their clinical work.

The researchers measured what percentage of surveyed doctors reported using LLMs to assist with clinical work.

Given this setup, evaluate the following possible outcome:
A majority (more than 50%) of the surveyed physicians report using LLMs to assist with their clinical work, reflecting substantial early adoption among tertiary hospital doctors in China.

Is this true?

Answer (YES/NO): NO